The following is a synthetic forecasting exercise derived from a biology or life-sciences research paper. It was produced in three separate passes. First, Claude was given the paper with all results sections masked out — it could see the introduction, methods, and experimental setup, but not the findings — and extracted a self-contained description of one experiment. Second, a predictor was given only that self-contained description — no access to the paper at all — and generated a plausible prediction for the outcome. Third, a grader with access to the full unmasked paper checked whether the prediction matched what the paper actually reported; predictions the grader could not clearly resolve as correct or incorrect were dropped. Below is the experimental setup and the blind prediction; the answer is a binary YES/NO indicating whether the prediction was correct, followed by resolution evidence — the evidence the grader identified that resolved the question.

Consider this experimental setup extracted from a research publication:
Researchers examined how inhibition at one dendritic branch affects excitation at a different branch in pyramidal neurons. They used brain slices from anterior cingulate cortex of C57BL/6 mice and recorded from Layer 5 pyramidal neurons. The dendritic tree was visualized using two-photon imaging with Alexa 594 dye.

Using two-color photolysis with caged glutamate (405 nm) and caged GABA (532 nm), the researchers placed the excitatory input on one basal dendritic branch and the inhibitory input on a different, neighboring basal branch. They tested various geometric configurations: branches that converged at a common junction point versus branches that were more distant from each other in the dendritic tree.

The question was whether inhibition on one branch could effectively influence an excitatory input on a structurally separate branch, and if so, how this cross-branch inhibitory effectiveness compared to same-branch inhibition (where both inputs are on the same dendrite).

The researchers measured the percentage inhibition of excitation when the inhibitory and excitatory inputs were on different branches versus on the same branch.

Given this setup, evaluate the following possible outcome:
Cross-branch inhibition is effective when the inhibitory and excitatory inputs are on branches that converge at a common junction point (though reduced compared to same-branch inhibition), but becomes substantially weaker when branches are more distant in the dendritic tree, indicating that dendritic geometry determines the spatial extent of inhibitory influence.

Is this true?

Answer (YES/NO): NO